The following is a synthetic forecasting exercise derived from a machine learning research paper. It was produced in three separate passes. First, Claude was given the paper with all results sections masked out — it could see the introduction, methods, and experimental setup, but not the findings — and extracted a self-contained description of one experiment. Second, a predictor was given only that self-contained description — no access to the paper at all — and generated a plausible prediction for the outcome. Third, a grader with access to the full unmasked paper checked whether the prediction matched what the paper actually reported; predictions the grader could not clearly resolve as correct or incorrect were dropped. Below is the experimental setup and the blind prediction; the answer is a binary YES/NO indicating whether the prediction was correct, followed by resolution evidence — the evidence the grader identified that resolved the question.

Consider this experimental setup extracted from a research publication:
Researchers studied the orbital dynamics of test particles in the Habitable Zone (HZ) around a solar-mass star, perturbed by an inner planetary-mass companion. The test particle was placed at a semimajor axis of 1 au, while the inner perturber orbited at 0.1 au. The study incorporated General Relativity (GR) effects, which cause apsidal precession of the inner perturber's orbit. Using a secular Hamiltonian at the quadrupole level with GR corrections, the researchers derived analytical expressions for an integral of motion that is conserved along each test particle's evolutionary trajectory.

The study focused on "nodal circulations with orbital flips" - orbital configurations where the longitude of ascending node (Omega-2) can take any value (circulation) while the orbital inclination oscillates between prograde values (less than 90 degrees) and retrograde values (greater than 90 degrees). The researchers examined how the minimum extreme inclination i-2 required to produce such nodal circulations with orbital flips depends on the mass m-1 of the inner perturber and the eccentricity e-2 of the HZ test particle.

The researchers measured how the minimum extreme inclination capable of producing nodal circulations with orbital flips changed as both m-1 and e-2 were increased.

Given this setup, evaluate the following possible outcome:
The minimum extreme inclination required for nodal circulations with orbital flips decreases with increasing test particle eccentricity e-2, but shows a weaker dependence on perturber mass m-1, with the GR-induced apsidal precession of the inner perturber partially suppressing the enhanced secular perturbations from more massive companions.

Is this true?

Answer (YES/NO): NO